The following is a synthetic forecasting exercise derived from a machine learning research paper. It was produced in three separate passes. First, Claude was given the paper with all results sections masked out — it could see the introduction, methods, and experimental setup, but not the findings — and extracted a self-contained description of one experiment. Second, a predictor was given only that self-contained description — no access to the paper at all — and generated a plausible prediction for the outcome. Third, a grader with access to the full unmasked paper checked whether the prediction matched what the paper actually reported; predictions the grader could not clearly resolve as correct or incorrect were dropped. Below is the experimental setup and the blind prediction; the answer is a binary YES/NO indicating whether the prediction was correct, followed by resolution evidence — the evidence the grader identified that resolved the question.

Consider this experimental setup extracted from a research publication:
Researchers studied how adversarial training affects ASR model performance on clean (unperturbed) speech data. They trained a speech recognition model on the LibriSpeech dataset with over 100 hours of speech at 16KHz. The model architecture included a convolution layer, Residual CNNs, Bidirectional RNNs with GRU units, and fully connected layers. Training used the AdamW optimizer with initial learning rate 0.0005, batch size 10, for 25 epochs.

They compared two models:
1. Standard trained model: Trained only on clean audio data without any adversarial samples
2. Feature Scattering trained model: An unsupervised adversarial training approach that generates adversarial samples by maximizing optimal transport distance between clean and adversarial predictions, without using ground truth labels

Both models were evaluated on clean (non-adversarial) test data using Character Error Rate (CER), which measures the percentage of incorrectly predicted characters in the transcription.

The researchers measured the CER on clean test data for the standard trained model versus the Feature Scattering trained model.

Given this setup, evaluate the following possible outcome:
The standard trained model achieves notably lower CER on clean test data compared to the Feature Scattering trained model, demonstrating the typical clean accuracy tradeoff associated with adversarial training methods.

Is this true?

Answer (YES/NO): NO